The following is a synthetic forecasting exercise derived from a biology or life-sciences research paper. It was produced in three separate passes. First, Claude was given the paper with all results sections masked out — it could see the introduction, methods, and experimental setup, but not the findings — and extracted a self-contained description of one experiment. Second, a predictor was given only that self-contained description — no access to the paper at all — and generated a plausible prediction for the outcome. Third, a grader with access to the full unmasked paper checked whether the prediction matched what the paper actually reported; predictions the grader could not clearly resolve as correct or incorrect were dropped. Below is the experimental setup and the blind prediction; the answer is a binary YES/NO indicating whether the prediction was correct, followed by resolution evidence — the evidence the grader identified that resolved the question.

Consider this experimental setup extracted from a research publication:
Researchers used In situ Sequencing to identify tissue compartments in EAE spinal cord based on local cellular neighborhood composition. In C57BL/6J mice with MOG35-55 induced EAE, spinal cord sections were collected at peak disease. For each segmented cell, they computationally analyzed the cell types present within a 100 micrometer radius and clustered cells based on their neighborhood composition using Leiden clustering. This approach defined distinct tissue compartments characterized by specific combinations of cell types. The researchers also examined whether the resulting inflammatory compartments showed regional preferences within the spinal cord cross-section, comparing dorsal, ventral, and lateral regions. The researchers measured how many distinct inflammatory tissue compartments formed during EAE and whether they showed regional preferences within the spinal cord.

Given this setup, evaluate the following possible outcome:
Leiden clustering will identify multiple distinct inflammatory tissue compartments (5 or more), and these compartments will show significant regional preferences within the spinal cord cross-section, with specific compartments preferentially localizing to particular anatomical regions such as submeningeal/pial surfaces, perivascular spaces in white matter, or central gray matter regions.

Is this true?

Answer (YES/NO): YES